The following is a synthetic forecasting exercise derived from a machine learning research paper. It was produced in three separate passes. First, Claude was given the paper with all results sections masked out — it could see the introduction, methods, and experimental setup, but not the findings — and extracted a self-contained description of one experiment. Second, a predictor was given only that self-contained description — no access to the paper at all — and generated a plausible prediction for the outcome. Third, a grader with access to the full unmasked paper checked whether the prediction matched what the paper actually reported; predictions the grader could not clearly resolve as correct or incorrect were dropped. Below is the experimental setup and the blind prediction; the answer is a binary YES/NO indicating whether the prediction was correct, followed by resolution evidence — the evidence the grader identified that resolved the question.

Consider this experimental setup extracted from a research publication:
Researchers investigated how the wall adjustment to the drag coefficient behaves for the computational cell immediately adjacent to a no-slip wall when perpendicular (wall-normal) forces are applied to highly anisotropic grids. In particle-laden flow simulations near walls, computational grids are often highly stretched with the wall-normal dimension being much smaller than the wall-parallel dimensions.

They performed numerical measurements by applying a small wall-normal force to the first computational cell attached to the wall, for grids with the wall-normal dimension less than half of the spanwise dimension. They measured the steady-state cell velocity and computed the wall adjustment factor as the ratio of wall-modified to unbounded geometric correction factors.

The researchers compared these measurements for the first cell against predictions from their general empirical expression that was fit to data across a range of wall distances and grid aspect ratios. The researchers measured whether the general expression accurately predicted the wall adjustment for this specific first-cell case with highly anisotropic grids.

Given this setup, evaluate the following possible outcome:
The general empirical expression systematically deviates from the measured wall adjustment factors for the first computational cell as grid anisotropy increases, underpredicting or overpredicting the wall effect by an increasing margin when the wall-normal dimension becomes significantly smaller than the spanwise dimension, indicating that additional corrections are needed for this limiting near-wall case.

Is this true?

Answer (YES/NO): YES